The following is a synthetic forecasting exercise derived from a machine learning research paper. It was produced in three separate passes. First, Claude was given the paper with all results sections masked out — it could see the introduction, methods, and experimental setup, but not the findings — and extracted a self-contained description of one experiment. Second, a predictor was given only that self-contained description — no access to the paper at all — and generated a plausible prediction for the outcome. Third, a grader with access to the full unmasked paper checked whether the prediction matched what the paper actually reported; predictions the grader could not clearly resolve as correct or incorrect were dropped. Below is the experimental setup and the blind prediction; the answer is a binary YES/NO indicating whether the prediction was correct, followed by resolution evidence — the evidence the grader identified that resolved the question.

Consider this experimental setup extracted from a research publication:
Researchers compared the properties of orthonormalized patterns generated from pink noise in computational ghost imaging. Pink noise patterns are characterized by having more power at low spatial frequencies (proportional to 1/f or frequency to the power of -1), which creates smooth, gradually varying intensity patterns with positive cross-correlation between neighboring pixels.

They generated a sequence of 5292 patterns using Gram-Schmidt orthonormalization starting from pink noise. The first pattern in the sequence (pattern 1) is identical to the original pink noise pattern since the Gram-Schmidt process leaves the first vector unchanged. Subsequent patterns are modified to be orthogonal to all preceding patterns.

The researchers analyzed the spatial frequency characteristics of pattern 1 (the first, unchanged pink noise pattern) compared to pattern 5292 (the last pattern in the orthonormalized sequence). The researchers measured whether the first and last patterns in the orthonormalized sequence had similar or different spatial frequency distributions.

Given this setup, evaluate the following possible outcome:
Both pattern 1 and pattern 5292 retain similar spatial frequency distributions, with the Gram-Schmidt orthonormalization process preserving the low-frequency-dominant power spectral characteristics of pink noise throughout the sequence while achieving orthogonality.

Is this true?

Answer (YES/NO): NO